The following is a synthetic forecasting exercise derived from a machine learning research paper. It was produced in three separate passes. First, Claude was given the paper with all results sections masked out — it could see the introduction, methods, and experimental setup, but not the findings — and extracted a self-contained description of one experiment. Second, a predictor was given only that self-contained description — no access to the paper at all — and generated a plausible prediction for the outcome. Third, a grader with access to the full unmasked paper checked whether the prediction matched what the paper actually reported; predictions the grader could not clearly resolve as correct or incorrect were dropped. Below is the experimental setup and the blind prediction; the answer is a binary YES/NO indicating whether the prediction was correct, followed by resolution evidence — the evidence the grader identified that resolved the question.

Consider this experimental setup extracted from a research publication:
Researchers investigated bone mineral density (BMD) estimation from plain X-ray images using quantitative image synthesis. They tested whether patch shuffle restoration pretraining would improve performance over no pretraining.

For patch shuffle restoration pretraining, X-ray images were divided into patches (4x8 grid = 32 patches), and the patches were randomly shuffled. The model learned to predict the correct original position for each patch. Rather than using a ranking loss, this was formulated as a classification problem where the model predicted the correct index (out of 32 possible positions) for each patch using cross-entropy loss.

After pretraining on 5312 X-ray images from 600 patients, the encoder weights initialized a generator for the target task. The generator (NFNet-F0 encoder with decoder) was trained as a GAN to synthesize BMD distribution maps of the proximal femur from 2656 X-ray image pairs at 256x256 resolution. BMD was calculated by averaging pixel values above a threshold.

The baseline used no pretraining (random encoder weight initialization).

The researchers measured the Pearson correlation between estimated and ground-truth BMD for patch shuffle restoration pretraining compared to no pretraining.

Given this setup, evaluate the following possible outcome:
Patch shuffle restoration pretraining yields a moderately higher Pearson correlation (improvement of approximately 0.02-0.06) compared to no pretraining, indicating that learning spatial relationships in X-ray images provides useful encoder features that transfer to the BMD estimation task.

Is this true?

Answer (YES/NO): YES